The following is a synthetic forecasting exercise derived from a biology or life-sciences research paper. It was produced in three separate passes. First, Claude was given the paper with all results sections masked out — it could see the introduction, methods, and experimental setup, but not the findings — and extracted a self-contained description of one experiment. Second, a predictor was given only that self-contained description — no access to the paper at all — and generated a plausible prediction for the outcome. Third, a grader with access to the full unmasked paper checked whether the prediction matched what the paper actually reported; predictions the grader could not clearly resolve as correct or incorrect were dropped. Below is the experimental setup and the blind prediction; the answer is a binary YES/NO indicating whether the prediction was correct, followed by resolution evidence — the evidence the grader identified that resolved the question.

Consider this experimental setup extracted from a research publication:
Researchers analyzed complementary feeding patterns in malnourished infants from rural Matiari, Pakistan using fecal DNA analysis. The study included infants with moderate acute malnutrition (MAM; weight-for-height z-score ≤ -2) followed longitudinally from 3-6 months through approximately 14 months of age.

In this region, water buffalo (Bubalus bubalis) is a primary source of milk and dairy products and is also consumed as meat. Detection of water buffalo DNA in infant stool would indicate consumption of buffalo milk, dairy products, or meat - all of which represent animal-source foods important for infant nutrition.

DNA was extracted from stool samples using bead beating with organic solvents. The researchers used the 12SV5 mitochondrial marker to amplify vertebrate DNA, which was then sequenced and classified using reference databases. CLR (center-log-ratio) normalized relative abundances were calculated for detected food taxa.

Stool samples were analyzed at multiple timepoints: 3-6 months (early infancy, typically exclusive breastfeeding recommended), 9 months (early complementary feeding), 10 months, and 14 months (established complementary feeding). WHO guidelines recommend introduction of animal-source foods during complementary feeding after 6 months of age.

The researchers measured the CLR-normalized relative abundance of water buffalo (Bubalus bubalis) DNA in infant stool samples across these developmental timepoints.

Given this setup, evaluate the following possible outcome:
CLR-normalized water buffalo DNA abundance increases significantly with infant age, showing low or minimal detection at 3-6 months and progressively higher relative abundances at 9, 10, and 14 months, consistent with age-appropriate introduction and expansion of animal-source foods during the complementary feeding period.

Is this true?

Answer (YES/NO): YES